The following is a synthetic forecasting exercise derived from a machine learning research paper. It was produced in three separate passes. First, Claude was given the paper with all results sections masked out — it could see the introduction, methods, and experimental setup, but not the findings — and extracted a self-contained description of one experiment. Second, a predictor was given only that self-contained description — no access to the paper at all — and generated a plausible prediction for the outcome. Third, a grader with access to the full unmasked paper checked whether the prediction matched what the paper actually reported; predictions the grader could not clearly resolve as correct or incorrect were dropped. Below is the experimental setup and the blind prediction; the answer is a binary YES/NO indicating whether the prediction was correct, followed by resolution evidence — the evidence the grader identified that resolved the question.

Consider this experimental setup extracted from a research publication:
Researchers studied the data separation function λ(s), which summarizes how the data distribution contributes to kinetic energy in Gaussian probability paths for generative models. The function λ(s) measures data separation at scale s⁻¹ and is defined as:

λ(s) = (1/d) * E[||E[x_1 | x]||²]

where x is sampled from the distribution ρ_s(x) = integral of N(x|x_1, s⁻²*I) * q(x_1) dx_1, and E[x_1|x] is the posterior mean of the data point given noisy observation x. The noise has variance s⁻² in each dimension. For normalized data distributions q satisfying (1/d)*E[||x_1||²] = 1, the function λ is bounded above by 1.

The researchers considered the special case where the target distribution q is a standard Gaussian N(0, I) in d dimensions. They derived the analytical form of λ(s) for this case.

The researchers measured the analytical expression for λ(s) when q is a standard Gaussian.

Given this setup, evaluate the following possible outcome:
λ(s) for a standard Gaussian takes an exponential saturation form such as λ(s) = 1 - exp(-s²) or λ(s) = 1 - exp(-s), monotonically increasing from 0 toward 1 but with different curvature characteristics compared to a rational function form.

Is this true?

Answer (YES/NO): NO